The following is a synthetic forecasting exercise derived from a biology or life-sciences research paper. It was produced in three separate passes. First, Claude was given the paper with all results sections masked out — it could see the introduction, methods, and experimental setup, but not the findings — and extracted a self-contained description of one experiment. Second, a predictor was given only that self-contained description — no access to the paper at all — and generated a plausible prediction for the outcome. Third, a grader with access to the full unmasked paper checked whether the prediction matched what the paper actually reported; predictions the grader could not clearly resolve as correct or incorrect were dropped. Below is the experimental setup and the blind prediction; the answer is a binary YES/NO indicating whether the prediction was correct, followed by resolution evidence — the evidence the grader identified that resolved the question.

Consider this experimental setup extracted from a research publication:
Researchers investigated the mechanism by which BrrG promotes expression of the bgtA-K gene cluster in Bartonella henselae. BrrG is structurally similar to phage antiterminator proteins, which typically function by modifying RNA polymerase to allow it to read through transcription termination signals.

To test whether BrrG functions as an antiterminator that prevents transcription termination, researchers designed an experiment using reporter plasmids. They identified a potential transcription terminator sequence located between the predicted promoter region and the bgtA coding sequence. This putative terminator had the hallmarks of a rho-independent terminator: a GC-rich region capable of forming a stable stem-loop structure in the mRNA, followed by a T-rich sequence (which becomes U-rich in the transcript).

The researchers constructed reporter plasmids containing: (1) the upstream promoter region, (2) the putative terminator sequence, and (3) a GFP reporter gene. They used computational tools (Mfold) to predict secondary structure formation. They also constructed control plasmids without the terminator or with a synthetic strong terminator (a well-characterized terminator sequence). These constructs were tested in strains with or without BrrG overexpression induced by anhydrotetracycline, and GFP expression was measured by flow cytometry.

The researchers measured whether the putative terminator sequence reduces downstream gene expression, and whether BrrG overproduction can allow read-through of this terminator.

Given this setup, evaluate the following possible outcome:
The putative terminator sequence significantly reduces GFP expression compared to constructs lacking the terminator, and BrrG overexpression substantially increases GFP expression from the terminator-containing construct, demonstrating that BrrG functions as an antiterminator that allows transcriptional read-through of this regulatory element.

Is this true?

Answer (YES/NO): YES